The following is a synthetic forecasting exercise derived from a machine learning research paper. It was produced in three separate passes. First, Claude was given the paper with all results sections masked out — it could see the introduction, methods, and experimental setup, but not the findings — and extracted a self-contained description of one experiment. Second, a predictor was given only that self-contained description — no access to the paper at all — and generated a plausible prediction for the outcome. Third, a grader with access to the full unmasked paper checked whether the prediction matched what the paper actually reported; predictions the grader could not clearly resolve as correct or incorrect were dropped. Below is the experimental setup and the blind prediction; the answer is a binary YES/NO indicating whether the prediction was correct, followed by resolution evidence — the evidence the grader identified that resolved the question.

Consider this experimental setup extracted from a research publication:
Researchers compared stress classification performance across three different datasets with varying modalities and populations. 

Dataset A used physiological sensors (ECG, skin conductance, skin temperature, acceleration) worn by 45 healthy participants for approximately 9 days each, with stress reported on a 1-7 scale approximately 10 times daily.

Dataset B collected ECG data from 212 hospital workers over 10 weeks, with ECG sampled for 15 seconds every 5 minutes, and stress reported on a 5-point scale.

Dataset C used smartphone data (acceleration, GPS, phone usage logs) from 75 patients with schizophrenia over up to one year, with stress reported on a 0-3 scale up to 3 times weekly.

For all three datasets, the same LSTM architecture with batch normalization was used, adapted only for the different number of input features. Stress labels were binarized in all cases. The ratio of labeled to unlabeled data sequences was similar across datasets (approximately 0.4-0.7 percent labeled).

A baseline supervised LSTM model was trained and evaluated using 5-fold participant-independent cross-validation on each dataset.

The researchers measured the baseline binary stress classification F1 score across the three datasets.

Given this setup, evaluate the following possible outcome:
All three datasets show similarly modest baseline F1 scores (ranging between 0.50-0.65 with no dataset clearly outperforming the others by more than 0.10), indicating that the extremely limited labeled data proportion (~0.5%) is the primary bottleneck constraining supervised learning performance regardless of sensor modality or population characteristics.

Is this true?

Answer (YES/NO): NO